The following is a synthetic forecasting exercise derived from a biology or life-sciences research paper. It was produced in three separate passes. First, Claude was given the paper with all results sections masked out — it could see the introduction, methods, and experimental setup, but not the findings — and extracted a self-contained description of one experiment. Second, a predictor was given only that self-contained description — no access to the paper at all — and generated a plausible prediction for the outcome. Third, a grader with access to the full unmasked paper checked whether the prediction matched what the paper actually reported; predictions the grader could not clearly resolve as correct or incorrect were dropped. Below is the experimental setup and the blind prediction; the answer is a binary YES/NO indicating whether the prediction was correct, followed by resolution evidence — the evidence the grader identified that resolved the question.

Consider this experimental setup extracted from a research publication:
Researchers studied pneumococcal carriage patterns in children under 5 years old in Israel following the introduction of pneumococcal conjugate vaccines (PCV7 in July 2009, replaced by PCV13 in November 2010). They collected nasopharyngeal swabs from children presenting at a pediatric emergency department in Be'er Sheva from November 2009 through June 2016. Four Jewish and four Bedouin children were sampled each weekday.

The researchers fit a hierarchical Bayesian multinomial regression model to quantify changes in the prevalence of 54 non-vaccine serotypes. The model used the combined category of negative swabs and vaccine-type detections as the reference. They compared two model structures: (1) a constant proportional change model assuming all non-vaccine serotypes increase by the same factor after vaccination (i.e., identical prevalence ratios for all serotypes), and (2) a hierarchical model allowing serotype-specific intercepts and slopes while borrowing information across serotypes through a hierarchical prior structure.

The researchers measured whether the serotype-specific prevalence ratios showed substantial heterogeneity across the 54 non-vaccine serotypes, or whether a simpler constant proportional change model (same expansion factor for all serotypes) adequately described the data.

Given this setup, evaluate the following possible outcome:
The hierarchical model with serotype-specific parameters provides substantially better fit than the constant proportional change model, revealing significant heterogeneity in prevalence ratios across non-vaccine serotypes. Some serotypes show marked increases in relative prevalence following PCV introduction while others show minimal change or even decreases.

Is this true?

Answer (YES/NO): YES